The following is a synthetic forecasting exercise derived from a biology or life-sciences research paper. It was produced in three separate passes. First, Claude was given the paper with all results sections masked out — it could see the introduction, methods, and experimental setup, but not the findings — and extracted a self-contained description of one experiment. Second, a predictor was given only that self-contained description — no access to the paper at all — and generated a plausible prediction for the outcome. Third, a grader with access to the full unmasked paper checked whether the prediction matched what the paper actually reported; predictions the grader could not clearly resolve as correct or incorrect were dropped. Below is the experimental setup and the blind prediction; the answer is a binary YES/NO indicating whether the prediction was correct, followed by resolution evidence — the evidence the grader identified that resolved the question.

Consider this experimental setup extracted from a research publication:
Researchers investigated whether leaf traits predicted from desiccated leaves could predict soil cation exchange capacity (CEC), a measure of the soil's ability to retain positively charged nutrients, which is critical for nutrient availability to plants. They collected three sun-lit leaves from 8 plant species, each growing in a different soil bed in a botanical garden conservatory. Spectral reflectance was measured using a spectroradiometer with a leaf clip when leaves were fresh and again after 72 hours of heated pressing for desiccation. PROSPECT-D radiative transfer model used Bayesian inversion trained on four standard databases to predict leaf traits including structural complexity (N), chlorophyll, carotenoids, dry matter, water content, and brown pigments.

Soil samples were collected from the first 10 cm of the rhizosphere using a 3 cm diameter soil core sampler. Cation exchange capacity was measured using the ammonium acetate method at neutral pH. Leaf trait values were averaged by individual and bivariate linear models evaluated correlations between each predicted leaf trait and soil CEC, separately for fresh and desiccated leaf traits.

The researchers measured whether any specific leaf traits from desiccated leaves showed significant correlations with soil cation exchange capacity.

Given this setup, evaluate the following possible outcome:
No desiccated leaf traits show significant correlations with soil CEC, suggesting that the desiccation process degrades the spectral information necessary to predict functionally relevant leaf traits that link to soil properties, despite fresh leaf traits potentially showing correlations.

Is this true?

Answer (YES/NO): NO